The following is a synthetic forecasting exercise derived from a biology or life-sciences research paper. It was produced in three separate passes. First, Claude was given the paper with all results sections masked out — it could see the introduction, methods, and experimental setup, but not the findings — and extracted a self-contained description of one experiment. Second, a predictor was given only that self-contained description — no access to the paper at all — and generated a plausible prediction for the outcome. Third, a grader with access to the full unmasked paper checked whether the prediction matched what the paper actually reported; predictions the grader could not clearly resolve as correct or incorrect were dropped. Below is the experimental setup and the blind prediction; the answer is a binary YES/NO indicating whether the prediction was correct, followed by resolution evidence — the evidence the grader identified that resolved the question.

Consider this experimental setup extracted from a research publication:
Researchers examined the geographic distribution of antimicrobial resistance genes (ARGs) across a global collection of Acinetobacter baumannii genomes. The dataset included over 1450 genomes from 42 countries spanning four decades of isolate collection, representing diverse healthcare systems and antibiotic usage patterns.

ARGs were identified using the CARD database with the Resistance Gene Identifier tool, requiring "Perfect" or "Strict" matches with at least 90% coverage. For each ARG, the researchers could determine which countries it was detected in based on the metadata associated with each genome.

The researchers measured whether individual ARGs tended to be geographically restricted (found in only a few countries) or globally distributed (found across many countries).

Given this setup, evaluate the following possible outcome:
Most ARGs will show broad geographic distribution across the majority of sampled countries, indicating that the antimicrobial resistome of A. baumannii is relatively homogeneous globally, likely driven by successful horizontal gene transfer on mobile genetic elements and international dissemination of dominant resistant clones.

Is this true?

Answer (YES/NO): NO